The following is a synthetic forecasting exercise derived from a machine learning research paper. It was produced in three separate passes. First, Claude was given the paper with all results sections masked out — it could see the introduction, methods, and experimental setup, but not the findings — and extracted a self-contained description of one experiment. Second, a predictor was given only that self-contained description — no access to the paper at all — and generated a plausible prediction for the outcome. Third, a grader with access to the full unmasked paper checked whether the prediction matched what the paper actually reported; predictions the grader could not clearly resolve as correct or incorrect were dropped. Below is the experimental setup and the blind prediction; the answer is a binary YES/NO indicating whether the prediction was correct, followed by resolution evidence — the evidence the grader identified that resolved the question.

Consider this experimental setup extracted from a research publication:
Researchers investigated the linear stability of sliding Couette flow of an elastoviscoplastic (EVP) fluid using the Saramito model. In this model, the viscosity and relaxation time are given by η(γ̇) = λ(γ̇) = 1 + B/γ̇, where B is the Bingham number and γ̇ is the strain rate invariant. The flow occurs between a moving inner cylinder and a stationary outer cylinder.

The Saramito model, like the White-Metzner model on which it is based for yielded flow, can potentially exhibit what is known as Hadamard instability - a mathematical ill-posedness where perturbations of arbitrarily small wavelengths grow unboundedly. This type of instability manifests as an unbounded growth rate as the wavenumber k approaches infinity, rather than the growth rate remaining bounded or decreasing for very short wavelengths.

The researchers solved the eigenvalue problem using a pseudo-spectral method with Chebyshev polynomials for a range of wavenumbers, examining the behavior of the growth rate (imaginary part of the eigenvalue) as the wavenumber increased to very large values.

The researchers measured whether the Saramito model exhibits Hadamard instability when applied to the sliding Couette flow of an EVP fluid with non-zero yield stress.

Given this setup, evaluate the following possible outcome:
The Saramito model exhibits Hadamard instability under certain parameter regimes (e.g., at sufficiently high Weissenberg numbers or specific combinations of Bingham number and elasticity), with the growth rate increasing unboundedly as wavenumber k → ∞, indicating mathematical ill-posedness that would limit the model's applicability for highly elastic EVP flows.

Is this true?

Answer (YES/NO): NO